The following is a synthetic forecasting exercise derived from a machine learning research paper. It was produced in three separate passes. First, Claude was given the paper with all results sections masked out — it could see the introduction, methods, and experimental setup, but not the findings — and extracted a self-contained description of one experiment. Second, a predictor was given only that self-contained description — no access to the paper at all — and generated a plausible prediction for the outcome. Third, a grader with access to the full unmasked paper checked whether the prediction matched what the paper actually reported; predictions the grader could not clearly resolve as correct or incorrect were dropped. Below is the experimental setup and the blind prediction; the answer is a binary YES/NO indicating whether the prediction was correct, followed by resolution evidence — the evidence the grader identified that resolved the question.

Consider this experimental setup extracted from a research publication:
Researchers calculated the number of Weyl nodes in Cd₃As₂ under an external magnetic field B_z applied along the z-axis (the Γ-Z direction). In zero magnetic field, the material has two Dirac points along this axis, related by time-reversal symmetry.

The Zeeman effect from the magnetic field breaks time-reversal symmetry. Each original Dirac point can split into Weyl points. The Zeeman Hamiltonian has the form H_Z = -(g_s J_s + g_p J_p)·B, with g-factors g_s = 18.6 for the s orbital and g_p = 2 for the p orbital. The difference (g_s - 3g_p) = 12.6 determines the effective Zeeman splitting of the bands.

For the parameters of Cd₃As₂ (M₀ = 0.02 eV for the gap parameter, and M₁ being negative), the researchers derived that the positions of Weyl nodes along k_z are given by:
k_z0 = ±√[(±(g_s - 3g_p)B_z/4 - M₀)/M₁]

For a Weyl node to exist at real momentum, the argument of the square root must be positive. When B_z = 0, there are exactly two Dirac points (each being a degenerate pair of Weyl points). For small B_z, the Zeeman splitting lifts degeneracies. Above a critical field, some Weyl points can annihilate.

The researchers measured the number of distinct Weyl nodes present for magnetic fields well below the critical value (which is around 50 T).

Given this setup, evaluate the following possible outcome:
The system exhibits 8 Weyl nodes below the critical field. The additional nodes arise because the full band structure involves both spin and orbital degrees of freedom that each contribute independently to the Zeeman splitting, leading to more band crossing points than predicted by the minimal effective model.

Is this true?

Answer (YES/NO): NO